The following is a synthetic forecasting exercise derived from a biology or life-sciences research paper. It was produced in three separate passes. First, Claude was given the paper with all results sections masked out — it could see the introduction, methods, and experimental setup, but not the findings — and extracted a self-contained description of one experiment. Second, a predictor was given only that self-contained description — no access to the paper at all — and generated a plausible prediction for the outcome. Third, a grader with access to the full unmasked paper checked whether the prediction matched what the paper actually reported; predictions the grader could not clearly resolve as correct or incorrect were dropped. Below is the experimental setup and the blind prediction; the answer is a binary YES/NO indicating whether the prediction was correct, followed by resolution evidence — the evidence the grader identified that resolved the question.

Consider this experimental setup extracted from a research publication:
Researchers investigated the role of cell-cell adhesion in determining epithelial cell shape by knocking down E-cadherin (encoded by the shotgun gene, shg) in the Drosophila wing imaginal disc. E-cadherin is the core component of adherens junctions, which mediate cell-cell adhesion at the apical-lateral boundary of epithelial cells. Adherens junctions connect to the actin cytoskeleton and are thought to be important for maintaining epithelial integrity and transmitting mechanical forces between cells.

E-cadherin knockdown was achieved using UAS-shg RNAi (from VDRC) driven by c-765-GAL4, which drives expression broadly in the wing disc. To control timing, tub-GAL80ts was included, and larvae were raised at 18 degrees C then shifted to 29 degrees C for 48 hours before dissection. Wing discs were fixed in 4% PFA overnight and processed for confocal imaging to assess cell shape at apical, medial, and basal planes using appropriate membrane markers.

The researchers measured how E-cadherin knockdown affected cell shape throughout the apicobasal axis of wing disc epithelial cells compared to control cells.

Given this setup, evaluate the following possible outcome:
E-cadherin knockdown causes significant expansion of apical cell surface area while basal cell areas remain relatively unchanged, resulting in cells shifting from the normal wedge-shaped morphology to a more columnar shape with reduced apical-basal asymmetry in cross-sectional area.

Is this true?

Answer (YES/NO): NO